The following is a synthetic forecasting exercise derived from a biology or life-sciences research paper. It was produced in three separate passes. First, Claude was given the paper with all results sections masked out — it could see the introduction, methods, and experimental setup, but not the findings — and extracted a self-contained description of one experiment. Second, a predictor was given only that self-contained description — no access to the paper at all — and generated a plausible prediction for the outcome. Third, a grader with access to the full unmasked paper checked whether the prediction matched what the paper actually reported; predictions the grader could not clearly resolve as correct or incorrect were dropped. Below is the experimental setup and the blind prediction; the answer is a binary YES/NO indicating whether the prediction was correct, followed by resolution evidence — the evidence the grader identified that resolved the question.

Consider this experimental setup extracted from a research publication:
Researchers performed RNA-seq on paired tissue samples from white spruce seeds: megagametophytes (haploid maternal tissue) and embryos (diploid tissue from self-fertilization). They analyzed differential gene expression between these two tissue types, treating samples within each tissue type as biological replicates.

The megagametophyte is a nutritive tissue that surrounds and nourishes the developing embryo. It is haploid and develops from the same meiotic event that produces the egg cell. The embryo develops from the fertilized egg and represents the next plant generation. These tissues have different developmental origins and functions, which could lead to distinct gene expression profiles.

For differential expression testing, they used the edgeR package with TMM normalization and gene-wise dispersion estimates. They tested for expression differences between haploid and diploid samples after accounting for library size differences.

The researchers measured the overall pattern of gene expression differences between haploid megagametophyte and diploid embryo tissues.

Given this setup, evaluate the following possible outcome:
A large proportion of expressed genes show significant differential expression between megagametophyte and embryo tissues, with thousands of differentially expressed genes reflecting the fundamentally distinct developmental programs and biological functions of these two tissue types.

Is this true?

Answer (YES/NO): NO